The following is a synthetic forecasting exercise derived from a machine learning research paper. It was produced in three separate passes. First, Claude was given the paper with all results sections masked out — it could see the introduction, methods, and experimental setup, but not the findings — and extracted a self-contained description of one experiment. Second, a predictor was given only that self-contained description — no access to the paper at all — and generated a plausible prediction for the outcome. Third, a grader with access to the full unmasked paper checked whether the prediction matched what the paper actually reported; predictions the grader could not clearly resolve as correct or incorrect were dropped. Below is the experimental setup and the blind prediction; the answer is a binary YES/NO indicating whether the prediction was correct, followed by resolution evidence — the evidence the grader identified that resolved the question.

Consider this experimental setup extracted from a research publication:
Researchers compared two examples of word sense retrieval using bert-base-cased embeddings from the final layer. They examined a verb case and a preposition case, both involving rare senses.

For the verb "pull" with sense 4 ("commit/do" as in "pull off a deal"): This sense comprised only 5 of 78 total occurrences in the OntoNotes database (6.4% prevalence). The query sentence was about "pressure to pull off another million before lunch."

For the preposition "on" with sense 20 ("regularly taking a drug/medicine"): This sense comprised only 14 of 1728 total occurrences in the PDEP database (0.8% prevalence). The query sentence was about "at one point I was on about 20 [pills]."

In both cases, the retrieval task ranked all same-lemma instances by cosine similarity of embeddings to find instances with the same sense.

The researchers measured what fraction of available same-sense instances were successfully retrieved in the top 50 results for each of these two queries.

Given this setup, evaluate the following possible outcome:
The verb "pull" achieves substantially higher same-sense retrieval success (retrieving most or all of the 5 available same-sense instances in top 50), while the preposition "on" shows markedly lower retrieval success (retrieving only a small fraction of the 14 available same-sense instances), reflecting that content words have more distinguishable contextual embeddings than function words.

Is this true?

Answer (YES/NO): NO